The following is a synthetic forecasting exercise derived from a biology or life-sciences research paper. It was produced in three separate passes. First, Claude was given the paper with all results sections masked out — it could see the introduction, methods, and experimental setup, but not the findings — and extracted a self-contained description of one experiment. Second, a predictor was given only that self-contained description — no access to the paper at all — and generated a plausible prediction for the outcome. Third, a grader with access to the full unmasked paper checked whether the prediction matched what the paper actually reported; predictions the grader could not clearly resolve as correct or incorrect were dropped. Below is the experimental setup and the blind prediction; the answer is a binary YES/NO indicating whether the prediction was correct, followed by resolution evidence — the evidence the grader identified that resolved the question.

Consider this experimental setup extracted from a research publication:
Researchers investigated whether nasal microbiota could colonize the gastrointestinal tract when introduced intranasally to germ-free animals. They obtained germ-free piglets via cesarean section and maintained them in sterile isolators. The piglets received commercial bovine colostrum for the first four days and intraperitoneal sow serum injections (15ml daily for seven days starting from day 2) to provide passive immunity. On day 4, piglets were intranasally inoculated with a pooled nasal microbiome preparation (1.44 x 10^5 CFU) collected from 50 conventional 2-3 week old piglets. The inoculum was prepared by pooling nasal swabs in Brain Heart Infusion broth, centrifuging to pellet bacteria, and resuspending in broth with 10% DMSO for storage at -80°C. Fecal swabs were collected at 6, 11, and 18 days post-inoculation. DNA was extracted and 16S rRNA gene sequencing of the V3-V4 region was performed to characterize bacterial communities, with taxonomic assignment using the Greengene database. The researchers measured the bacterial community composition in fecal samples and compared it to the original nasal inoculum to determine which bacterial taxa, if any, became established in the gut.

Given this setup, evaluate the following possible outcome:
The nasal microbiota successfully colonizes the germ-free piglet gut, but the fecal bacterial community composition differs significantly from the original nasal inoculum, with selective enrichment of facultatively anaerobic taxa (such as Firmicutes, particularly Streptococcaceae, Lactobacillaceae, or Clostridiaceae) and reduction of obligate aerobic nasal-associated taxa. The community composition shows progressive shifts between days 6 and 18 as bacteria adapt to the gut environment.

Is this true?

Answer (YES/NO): YES